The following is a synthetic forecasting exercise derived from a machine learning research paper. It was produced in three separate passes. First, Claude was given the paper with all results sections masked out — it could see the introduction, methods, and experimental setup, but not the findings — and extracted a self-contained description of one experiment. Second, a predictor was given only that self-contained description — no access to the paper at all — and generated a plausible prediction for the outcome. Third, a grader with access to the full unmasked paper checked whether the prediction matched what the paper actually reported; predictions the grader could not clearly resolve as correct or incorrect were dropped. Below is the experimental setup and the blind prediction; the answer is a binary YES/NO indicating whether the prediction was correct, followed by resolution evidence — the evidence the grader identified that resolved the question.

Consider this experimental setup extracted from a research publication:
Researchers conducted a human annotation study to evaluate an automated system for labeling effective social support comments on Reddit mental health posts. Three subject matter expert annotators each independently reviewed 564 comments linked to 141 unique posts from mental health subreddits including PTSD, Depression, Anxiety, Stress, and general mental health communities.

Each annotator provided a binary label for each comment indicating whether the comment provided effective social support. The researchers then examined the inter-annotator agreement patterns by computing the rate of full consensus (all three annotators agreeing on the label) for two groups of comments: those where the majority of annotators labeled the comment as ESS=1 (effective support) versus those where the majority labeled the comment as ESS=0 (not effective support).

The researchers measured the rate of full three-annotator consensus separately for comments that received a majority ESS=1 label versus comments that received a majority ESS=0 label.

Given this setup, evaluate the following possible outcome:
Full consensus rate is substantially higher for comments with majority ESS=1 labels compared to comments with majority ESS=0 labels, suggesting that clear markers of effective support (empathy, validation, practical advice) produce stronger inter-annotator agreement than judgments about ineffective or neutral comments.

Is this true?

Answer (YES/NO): YES